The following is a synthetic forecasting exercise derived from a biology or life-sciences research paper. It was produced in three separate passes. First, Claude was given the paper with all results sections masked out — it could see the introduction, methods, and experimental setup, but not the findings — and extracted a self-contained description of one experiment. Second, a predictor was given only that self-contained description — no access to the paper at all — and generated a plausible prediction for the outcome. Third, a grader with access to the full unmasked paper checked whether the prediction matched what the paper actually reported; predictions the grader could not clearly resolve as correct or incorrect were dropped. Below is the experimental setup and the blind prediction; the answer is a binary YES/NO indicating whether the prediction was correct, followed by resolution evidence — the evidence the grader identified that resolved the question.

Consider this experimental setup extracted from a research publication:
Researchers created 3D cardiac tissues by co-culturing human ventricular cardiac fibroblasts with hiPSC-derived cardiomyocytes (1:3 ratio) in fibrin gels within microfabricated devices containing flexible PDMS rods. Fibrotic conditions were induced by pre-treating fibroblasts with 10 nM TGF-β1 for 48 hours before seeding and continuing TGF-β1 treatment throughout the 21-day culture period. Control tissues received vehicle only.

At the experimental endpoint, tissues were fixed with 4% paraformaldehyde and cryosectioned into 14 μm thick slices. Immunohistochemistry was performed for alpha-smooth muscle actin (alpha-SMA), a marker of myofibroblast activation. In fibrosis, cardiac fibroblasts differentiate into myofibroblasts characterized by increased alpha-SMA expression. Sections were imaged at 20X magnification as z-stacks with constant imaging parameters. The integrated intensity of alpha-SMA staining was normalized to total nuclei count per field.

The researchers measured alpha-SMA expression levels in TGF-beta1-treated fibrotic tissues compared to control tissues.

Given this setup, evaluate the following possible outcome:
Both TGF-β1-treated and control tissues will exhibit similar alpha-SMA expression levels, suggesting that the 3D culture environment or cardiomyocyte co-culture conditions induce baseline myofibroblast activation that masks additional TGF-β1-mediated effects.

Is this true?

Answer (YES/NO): NO